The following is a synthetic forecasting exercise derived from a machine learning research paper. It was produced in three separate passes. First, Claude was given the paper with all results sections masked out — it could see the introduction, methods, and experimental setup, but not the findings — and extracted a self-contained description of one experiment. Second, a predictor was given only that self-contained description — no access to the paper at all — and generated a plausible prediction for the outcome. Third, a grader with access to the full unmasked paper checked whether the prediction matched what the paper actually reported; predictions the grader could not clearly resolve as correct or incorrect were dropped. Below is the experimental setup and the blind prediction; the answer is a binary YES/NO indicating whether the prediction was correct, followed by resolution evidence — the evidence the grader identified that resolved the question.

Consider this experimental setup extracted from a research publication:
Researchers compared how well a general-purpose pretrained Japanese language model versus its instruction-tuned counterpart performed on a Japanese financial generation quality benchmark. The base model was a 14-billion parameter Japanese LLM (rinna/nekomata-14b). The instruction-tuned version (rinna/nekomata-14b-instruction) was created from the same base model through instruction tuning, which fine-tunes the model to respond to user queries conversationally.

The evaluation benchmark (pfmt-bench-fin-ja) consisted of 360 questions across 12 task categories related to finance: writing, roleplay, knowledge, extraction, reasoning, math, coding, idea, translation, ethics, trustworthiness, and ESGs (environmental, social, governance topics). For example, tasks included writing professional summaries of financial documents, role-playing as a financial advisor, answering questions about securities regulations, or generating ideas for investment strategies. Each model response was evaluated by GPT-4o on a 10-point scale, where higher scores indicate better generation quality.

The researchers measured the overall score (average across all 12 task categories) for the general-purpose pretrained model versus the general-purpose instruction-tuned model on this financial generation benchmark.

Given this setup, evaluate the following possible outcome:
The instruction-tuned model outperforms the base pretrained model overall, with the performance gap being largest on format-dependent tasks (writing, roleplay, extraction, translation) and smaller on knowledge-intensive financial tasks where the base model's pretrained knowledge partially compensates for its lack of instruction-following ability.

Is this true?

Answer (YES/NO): NO